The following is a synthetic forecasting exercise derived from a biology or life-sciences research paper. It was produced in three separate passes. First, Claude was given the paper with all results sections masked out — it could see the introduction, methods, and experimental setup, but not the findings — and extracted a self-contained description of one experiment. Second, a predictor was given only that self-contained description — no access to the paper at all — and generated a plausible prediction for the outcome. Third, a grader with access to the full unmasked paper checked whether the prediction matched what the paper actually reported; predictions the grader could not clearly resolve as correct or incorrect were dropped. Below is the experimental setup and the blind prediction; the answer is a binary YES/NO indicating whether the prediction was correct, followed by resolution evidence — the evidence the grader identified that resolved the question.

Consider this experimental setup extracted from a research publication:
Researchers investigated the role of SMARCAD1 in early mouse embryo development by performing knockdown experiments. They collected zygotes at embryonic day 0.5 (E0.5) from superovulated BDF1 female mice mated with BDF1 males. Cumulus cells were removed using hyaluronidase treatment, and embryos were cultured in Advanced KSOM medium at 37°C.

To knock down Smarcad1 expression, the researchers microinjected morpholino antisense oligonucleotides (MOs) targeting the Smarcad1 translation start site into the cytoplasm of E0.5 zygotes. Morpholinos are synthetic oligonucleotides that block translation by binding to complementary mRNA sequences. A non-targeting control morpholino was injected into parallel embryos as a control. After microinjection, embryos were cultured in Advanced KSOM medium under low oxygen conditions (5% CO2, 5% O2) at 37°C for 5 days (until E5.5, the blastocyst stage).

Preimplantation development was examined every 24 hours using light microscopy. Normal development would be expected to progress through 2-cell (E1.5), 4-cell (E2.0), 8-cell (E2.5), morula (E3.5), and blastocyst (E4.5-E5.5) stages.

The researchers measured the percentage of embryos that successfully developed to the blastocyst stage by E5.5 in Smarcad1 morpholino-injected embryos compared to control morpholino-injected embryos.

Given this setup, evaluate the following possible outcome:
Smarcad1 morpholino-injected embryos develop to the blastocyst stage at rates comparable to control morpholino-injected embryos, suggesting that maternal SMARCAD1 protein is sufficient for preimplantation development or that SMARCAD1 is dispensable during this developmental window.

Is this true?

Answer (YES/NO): NO